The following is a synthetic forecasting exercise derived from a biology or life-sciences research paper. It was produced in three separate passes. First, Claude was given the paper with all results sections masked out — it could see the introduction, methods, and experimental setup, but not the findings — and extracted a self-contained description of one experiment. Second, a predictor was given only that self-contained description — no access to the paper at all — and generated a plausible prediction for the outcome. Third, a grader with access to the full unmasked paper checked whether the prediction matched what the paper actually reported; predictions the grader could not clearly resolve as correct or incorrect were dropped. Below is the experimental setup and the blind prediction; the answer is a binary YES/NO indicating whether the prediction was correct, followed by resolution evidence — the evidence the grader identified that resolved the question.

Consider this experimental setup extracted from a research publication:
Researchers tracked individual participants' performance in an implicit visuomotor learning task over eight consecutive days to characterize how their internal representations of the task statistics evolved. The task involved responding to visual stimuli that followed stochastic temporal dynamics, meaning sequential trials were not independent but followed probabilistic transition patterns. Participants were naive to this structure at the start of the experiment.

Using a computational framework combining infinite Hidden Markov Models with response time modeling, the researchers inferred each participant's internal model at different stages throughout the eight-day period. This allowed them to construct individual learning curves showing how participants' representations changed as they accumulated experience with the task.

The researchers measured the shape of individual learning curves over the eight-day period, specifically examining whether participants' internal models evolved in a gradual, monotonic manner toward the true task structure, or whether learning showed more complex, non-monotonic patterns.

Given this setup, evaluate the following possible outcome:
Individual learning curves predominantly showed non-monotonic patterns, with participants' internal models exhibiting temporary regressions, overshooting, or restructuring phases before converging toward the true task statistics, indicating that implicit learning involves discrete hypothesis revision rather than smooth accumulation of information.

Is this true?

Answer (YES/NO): NO